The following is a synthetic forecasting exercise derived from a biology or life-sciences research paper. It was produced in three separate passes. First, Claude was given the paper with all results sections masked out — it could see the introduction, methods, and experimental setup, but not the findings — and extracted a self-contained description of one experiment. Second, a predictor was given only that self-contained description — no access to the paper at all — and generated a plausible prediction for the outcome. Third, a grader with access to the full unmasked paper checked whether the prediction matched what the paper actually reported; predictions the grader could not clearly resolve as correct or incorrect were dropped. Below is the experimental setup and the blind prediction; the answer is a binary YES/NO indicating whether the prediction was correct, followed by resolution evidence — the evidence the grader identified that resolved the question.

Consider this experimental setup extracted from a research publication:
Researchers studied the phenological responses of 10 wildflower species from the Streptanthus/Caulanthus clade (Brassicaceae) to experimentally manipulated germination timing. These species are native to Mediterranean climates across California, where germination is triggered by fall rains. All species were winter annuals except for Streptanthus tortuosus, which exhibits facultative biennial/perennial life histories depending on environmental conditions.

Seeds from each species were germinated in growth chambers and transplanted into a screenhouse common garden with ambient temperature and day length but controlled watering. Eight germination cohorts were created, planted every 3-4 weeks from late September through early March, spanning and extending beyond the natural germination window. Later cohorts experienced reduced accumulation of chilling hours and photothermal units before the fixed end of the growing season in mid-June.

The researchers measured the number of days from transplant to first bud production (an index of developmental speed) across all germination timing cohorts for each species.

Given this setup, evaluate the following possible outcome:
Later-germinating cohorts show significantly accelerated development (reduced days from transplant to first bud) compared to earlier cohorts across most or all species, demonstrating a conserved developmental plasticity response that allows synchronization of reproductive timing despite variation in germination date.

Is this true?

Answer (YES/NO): YES